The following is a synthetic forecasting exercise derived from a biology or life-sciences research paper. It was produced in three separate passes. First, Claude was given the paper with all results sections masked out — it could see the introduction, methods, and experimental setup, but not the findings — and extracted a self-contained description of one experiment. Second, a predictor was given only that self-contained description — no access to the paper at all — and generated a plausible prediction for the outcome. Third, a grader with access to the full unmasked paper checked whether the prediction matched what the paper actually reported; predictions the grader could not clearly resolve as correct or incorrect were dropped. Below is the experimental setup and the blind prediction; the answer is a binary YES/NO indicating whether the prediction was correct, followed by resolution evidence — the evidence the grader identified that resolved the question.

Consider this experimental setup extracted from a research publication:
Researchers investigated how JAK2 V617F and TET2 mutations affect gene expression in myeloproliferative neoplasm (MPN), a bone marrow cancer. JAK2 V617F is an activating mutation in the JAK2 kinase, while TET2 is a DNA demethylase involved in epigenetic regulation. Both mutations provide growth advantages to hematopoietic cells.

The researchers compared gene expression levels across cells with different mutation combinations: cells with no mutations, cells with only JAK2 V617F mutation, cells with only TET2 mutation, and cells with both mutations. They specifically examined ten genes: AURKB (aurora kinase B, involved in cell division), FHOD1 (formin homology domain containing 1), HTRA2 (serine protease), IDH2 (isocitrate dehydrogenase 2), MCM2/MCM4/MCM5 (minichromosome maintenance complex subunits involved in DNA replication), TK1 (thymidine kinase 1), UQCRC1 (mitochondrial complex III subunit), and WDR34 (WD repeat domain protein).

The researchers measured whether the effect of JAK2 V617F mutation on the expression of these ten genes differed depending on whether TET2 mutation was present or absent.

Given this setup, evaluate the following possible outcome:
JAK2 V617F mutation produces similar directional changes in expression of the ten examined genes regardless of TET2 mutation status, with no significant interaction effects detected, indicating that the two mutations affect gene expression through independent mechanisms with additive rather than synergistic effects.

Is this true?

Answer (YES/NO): NO